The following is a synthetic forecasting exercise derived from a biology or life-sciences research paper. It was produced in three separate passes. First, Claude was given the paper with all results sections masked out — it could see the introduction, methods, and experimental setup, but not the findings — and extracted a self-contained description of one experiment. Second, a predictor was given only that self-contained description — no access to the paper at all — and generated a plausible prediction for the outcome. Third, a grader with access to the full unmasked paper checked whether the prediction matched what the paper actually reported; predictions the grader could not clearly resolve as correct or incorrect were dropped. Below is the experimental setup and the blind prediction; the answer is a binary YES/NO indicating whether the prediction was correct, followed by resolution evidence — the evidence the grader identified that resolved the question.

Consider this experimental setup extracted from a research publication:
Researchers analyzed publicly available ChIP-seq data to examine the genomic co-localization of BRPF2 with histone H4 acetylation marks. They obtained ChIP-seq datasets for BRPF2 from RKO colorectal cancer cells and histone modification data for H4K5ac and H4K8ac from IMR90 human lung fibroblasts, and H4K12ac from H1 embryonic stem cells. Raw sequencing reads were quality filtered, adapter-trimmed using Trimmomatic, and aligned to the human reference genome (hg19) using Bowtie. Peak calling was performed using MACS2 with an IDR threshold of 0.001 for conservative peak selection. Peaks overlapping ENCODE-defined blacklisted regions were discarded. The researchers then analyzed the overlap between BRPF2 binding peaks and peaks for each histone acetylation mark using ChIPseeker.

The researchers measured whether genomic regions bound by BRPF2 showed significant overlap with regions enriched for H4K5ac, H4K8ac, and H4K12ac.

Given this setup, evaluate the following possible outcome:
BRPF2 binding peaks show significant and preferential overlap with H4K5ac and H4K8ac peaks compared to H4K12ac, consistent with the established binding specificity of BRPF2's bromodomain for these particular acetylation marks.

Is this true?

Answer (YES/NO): YES